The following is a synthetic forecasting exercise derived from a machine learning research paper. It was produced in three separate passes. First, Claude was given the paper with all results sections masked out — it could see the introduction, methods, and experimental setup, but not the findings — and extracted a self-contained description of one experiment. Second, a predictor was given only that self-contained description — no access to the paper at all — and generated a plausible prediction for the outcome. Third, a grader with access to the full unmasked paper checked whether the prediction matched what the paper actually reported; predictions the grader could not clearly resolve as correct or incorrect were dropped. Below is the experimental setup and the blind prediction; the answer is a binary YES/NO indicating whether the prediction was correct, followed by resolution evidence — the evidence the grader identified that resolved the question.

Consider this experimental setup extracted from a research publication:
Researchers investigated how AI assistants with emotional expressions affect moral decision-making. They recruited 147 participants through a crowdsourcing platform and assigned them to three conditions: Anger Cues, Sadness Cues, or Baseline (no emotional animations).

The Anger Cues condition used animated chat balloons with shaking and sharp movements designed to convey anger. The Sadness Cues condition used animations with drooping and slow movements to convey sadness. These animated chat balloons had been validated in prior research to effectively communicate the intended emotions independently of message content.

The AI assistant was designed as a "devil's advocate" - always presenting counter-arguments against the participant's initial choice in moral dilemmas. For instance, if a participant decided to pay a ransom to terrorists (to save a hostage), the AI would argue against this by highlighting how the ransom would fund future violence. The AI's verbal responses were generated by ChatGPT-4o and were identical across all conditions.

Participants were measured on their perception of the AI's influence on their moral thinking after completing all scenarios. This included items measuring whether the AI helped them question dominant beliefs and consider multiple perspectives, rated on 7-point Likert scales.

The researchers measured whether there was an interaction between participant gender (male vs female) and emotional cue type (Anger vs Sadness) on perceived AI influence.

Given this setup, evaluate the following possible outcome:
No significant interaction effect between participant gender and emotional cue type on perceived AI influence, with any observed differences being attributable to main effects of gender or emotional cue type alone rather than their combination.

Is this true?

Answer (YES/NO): NO